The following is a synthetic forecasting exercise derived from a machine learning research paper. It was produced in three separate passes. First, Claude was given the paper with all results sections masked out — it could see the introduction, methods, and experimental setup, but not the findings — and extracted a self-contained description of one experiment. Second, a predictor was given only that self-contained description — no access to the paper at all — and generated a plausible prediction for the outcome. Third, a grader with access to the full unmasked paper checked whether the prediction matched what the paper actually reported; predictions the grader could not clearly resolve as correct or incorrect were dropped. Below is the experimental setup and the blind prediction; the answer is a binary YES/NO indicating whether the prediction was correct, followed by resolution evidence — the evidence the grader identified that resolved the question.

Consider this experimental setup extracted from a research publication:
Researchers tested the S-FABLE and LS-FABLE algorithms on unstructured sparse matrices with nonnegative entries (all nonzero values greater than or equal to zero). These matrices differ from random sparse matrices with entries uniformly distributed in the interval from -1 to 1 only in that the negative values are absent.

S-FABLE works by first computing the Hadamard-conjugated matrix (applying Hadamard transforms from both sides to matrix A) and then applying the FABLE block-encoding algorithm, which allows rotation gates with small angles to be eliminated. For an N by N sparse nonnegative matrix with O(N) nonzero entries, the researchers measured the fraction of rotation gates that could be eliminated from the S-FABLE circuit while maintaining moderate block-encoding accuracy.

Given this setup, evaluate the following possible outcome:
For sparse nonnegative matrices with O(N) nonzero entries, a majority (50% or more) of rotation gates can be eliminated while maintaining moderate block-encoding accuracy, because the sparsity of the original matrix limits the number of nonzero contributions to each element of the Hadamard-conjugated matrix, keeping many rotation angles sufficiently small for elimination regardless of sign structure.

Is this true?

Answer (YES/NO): NO